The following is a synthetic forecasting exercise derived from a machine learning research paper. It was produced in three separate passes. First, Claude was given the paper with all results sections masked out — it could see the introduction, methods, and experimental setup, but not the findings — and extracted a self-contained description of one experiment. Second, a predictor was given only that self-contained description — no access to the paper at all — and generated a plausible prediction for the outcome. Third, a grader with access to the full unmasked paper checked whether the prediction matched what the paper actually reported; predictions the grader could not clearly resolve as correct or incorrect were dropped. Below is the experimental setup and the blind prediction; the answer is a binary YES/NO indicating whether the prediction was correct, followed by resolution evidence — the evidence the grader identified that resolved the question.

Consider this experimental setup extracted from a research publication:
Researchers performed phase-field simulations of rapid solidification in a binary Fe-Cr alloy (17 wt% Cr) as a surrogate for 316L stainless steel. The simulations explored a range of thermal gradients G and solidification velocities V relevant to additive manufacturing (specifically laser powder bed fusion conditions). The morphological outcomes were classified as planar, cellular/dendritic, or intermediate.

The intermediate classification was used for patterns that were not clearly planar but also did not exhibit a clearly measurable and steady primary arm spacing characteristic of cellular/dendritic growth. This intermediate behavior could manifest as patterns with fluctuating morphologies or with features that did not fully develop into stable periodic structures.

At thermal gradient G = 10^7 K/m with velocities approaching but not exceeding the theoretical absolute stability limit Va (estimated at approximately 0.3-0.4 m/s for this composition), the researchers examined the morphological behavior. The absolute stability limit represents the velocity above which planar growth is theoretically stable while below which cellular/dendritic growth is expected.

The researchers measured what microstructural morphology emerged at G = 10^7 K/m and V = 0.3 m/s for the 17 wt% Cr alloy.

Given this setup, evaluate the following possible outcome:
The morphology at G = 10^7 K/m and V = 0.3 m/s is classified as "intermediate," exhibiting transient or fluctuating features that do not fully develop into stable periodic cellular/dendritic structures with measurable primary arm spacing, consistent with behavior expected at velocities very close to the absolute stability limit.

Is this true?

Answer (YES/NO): NO